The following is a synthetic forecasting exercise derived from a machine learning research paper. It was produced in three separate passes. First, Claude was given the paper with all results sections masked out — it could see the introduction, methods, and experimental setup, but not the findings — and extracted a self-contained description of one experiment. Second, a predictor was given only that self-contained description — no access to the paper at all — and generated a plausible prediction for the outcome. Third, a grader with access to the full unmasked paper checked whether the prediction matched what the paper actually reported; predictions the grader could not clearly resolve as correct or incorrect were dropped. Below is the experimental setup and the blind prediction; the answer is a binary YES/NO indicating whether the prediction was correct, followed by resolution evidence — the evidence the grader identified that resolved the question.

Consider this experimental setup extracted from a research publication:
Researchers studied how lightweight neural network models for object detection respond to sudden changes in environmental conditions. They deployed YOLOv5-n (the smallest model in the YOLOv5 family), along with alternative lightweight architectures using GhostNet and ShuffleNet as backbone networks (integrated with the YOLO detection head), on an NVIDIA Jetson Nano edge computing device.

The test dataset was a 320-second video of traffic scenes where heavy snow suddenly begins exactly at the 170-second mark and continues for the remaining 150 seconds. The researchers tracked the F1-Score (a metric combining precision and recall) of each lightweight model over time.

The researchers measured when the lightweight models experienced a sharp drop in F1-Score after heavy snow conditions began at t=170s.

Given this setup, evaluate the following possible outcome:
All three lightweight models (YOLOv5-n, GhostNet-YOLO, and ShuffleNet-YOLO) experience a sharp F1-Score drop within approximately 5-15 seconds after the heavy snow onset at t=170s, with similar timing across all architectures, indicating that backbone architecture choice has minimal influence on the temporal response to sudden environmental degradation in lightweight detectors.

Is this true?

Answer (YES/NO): NO